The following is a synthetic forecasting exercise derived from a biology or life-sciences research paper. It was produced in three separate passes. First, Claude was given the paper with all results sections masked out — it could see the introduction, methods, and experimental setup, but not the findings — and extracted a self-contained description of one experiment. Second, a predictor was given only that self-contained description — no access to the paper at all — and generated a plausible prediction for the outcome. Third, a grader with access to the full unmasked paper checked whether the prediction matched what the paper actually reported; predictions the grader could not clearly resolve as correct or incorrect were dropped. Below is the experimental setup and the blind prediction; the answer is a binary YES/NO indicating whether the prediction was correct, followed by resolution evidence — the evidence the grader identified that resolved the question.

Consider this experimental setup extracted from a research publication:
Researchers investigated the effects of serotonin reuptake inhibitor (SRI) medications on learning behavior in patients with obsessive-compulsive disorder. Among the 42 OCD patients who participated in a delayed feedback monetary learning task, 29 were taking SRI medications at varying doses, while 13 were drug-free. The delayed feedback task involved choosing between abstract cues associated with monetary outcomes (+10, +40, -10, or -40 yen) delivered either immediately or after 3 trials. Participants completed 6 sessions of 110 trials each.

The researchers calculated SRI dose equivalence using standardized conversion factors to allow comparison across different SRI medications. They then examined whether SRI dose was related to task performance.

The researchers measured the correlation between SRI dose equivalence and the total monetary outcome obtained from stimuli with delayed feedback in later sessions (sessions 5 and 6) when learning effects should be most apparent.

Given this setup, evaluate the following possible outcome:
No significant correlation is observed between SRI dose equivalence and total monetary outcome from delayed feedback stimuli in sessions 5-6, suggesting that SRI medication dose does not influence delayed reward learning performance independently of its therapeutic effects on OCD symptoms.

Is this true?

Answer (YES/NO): NO